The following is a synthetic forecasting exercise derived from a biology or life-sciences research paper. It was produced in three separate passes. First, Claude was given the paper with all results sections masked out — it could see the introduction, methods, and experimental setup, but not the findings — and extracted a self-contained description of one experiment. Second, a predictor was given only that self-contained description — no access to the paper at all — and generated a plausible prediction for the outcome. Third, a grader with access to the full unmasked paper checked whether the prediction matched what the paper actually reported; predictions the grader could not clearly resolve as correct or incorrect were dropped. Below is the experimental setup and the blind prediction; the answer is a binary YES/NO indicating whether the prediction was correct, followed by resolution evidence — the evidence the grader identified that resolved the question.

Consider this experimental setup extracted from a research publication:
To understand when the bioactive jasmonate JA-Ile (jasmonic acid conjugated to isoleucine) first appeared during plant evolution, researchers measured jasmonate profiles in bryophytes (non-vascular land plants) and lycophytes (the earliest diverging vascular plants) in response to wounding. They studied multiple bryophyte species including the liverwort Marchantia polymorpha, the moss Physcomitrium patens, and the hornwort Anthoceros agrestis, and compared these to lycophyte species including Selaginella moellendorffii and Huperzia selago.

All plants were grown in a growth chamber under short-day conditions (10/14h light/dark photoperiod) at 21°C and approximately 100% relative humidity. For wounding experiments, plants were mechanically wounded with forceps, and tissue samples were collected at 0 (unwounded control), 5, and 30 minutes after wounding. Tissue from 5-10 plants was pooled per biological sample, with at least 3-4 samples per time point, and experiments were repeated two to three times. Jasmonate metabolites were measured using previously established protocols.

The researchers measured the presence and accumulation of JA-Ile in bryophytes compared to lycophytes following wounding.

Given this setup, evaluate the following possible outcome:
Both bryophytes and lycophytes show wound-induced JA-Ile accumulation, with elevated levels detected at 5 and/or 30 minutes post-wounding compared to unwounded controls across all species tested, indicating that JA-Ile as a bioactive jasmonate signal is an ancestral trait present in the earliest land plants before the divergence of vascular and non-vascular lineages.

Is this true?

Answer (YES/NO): NO